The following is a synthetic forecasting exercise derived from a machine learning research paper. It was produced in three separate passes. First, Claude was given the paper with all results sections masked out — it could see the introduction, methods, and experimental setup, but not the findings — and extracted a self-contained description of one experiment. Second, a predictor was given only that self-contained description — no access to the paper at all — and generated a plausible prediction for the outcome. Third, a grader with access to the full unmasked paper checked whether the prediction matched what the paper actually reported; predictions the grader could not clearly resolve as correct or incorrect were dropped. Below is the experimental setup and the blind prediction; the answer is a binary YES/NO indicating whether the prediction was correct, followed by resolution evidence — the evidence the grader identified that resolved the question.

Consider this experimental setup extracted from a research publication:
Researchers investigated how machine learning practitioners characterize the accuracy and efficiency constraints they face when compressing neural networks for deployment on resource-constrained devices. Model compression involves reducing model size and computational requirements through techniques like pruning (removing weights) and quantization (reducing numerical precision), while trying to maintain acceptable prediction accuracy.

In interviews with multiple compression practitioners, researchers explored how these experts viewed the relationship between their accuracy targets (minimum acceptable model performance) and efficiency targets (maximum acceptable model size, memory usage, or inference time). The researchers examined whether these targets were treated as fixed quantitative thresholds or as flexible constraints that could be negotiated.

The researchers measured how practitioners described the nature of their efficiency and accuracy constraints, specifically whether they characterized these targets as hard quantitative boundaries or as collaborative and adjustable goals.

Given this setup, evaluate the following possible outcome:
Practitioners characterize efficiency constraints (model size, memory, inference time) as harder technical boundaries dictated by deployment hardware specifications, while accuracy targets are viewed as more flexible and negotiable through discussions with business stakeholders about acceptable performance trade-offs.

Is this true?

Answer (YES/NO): NO